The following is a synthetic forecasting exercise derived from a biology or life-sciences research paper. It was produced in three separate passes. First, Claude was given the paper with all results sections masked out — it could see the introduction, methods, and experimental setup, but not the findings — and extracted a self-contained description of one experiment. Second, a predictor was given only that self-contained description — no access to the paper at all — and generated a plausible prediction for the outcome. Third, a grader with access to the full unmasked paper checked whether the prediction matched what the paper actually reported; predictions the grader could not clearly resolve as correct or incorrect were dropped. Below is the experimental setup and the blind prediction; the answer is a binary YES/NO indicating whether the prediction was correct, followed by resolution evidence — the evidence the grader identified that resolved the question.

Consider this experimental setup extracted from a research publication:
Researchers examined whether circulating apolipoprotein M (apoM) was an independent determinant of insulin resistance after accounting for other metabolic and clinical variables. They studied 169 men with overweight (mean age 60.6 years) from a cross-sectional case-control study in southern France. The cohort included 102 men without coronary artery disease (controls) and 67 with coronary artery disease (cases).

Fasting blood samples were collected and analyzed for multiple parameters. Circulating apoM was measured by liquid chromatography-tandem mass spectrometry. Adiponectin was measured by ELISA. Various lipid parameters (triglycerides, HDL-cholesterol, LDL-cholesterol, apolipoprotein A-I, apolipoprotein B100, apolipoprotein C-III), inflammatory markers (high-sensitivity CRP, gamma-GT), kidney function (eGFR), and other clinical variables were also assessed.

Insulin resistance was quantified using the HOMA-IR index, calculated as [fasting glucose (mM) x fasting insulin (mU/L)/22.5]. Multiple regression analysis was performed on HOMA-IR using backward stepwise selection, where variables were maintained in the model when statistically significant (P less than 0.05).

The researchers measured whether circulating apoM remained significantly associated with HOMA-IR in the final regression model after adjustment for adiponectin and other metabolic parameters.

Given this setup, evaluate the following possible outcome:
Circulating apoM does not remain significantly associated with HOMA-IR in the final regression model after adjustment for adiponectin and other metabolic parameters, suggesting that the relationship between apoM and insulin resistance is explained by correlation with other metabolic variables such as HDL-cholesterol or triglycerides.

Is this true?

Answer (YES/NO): NO